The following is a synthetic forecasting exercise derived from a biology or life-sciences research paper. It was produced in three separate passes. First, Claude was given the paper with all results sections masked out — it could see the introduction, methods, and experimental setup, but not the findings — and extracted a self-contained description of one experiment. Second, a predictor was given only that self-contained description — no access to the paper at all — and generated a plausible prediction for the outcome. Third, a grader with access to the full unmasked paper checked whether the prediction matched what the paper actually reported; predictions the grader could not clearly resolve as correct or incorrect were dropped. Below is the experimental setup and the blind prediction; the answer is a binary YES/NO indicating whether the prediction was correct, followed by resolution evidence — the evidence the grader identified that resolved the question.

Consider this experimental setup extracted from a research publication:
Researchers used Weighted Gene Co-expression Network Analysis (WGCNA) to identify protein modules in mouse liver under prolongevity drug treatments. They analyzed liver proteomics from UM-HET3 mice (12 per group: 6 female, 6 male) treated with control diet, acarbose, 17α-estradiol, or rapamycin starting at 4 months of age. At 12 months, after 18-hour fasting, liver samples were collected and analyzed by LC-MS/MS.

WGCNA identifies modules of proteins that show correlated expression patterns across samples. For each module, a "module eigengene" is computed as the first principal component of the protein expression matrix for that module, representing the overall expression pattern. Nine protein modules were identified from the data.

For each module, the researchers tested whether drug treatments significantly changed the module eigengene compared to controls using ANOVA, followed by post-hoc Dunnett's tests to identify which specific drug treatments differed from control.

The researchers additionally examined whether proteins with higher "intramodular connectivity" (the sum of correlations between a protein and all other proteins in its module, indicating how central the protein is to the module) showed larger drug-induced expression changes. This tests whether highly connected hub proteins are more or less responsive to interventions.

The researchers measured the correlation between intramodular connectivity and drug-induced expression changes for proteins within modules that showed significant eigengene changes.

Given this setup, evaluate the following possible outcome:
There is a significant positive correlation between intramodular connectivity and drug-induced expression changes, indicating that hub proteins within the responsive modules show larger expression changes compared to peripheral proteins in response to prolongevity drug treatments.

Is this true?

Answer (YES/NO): YES